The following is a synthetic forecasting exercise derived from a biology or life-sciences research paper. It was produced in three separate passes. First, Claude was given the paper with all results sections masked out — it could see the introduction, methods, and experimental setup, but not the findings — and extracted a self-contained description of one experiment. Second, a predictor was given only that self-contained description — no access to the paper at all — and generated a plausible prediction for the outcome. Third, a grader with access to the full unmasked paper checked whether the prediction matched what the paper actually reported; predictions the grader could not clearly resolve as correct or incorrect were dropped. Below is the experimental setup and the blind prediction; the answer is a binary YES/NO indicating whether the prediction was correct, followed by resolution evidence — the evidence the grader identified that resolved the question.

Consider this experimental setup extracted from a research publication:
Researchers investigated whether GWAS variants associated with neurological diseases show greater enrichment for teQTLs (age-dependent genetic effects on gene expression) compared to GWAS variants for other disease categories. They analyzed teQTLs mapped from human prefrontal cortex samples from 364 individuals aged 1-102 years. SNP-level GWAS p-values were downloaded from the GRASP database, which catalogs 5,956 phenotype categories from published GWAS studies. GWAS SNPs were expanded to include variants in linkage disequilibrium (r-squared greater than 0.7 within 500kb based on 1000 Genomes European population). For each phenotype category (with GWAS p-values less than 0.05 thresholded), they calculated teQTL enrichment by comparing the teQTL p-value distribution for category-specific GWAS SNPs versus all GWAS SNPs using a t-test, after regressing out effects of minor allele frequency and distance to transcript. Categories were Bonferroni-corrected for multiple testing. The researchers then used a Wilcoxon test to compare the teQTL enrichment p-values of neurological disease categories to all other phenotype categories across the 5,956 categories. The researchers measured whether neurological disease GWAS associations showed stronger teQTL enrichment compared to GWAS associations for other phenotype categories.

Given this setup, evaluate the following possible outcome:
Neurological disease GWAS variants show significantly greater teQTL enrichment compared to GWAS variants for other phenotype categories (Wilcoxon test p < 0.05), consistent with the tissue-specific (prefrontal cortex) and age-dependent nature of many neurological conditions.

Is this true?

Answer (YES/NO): YES